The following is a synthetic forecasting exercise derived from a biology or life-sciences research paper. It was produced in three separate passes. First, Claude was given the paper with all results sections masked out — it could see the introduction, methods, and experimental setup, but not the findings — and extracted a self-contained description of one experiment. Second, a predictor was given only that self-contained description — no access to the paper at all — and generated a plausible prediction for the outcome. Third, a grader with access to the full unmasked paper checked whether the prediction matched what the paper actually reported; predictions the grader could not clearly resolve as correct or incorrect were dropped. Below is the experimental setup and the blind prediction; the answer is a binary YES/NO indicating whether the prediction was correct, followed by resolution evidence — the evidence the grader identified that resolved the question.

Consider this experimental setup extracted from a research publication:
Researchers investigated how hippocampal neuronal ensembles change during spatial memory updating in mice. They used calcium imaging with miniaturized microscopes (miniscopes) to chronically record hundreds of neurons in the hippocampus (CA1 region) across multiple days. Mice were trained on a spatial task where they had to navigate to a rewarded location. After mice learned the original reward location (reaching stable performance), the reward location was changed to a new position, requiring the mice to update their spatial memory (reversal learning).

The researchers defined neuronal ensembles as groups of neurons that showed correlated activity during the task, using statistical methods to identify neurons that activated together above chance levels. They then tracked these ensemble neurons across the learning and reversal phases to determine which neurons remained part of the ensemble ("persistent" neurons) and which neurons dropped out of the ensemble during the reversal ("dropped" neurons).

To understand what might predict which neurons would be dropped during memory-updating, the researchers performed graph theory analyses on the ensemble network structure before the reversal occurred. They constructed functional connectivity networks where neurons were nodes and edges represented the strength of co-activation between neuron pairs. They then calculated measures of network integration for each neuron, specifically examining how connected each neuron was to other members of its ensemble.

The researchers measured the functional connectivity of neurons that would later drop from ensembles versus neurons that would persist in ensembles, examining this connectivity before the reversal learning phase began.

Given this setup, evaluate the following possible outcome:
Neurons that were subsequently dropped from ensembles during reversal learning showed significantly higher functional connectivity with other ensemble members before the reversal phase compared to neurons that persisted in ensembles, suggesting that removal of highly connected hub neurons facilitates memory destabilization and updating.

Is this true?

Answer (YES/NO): NO